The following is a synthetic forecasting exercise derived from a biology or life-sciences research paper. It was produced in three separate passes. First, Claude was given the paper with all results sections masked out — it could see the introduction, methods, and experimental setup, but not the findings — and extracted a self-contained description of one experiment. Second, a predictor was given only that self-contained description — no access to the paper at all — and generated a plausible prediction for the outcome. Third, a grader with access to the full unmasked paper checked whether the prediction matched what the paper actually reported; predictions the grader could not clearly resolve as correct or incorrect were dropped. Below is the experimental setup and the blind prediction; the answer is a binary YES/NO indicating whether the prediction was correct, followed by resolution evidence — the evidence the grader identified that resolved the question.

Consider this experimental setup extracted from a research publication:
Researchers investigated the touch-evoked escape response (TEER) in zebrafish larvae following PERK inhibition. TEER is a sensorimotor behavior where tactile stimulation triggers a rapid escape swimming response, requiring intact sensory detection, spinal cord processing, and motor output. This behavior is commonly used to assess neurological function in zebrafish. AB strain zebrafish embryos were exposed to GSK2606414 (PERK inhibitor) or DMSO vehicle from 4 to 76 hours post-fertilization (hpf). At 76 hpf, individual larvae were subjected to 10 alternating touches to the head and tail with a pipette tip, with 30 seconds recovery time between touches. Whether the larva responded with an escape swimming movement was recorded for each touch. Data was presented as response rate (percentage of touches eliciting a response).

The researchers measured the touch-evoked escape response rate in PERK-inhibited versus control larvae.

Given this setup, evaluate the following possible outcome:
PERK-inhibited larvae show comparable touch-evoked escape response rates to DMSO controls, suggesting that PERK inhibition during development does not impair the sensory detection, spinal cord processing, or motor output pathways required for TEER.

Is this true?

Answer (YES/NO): NO